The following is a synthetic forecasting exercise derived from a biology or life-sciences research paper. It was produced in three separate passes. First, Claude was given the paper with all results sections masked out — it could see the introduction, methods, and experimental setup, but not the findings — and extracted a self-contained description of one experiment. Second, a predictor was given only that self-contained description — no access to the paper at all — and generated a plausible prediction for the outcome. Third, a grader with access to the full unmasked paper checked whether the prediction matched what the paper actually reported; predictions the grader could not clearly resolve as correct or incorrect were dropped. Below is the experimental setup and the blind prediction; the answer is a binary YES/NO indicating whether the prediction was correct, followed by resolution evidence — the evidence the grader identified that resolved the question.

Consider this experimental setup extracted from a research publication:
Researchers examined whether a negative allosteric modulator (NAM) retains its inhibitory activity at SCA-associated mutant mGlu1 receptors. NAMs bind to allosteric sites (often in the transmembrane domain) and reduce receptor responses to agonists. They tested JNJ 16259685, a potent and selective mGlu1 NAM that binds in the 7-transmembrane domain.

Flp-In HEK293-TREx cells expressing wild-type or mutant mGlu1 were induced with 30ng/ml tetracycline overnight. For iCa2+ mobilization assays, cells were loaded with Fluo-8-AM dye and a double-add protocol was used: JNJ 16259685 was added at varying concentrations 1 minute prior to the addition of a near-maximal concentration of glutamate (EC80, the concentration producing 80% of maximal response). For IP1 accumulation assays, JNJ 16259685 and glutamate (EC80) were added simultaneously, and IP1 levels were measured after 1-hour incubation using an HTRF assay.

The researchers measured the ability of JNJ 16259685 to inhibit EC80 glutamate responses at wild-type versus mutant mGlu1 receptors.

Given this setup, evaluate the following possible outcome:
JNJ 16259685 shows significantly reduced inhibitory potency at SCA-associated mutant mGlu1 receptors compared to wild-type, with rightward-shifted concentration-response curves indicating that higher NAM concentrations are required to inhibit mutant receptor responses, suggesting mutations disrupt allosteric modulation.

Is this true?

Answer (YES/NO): NO